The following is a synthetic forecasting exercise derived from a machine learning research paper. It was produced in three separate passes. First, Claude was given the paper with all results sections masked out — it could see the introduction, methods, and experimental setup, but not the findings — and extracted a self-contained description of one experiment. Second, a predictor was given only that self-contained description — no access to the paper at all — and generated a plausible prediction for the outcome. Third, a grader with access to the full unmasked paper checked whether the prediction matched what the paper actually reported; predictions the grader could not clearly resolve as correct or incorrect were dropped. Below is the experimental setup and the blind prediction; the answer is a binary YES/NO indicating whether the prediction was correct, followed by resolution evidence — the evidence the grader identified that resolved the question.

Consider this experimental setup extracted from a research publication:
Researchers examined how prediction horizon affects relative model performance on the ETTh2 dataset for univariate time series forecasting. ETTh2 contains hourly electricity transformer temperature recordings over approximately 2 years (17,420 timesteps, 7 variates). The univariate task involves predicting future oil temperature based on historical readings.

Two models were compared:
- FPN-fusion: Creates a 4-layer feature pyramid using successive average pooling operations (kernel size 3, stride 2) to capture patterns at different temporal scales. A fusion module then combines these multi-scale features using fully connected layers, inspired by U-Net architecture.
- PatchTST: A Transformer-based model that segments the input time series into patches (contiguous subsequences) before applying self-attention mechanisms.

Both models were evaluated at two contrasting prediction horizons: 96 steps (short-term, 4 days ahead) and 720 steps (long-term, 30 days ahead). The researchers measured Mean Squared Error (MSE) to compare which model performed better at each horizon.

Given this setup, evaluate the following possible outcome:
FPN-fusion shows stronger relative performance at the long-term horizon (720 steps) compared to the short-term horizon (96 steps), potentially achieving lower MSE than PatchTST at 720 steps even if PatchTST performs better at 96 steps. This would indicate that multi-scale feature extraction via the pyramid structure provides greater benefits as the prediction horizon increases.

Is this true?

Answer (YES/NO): NO